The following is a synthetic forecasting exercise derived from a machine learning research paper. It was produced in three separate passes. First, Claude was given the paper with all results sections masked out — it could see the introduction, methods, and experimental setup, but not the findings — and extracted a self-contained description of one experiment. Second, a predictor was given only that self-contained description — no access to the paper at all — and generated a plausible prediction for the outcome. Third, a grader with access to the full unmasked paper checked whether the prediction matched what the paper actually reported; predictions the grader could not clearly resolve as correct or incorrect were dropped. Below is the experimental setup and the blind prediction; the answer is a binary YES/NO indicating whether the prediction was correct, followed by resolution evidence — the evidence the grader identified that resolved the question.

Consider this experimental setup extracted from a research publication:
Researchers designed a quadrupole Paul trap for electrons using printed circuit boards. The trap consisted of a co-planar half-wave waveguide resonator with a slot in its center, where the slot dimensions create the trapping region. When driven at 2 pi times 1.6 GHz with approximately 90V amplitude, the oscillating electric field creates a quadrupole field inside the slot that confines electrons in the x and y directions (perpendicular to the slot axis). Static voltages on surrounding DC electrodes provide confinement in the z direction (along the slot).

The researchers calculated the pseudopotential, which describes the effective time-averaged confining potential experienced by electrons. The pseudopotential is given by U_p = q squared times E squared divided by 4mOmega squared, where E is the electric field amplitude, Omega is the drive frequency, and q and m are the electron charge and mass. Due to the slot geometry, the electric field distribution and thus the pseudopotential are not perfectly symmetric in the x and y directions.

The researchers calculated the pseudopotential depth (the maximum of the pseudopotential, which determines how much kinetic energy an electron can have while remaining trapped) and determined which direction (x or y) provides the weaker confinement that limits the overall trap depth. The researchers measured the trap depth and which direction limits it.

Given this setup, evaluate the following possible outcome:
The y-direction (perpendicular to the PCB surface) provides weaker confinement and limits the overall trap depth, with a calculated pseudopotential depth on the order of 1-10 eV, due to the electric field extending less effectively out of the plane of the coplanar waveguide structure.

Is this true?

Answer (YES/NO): NO